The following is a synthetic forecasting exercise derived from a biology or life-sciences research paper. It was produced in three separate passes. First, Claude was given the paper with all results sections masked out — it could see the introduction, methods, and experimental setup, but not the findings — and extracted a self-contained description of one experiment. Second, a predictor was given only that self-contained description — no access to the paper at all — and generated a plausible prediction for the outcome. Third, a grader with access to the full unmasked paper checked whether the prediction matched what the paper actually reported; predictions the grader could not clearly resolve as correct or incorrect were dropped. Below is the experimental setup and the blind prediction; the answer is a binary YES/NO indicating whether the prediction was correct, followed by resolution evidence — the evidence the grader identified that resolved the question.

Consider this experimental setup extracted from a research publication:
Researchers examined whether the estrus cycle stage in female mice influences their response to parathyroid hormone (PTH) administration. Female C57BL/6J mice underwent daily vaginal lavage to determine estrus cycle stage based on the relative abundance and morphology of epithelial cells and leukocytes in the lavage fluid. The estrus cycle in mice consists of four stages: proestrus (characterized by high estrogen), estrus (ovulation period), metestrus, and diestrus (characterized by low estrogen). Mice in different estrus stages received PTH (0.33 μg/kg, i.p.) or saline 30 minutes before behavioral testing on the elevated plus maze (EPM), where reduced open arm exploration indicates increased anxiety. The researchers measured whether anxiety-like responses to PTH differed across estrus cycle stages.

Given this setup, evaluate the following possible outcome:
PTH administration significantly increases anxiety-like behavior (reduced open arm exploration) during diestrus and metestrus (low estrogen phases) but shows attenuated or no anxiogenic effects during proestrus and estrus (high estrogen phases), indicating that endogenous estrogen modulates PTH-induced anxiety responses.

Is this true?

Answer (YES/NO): NO